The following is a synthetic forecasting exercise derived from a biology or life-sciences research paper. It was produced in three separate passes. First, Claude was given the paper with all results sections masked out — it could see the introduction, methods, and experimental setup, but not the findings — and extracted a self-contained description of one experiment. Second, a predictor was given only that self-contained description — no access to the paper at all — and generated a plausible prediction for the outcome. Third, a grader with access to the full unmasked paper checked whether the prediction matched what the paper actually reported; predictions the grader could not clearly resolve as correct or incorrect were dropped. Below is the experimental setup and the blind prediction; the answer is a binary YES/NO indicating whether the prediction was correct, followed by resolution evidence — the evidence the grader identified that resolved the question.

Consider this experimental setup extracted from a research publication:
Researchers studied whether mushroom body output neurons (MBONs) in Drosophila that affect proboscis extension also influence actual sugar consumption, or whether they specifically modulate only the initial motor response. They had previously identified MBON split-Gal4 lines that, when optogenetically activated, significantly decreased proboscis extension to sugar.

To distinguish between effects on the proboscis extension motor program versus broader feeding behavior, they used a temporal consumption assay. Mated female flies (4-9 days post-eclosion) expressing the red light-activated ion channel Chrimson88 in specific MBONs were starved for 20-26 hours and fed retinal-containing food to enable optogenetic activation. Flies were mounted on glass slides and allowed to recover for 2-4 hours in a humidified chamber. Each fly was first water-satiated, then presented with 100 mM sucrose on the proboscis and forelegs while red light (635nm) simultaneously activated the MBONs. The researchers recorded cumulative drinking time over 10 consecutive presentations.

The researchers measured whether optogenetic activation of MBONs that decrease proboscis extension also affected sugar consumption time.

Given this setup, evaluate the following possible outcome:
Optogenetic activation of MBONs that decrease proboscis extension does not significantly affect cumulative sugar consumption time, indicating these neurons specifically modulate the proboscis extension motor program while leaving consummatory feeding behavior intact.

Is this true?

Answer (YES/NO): NO